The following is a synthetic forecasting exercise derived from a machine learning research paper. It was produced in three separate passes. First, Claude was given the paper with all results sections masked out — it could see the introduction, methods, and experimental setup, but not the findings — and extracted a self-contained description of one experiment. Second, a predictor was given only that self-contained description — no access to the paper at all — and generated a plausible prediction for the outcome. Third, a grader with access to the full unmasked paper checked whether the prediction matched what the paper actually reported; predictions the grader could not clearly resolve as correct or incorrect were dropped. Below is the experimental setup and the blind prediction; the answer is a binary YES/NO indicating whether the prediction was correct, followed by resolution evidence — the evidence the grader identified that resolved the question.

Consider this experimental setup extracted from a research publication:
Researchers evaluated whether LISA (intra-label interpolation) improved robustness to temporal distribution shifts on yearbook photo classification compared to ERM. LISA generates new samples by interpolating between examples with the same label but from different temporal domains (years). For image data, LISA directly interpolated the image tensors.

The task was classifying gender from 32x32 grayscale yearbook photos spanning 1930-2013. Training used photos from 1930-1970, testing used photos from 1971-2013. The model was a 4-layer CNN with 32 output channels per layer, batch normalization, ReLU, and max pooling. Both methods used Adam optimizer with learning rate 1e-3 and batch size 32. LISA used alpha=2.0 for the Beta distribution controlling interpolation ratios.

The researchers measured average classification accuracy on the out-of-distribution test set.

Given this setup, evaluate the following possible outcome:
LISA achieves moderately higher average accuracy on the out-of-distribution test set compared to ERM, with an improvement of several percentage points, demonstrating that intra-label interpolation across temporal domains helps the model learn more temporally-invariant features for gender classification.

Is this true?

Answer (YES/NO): YES